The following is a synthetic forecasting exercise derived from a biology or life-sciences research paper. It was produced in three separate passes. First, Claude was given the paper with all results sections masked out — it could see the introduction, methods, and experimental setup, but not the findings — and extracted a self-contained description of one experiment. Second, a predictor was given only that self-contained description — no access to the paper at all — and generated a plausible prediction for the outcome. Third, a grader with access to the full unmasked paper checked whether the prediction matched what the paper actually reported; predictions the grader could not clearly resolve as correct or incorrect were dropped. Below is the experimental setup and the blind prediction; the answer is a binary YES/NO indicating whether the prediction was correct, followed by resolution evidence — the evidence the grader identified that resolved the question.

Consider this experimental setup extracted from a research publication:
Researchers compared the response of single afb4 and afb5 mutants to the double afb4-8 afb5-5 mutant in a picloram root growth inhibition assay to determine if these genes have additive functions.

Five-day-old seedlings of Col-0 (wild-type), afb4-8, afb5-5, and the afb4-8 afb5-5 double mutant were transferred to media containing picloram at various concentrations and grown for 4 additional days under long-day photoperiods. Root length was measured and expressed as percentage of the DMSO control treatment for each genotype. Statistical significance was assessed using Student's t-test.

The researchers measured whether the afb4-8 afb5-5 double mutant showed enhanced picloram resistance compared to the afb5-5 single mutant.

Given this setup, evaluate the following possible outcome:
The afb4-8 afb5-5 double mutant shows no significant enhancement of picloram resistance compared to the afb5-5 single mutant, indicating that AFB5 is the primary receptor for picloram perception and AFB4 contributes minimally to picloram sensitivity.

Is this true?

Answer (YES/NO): NO